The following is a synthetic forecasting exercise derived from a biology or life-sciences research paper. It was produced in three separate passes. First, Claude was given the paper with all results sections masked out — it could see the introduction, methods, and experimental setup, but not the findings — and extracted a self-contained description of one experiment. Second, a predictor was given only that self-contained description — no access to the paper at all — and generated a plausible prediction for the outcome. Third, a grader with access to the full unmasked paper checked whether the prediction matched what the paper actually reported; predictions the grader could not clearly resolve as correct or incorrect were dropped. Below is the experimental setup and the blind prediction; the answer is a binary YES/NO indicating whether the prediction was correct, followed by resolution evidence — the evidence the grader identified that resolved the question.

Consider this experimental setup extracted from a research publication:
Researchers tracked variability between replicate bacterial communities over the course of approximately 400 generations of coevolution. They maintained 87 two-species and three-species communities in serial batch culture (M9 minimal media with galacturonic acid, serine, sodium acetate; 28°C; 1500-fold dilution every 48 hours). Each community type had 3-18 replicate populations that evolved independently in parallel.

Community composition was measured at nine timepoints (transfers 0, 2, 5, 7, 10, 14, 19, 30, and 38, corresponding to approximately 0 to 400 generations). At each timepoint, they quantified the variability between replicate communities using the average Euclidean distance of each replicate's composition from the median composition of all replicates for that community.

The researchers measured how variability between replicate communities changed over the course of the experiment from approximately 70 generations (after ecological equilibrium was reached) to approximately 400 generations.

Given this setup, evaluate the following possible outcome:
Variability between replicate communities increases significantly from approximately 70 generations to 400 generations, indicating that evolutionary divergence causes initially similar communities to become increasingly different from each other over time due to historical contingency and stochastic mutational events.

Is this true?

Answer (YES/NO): YES